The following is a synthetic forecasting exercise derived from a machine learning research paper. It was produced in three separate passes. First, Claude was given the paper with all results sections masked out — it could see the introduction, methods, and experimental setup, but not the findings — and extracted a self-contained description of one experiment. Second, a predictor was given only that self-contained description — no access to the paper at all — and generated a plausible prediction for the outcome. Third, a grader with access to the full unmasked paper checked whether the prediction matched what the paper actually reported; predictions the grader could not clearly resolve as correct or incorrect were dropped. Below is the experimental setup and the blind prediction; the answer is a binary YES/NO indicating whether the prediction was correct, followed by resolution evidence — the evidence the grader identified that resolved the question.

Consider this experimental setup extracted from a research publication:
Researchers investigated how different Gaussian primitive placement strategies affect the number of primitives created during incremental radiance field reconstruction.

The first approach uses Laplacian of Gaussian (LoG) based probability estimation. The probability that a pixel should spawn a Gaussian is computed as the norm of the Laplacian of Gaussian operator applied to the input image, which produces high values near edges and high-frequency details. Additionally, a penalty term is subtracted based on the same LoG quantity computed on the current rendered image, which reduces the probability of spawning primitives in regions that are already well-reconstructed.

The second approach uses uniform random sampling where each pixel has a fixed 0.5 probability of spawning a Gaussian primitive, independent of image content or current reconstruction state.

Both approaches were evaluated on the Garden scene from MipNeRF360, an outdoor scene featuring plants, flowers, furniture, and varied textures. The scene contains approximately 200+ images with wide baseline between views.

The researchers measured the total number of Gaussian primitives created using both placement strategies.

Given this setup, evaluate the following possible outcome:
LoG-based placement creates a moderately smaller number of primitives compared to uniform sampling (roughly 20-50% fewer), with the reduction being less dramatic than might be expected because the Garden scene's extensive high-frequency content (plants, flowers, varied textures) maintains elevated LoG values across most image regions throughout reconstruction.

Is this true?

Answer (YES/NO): YES